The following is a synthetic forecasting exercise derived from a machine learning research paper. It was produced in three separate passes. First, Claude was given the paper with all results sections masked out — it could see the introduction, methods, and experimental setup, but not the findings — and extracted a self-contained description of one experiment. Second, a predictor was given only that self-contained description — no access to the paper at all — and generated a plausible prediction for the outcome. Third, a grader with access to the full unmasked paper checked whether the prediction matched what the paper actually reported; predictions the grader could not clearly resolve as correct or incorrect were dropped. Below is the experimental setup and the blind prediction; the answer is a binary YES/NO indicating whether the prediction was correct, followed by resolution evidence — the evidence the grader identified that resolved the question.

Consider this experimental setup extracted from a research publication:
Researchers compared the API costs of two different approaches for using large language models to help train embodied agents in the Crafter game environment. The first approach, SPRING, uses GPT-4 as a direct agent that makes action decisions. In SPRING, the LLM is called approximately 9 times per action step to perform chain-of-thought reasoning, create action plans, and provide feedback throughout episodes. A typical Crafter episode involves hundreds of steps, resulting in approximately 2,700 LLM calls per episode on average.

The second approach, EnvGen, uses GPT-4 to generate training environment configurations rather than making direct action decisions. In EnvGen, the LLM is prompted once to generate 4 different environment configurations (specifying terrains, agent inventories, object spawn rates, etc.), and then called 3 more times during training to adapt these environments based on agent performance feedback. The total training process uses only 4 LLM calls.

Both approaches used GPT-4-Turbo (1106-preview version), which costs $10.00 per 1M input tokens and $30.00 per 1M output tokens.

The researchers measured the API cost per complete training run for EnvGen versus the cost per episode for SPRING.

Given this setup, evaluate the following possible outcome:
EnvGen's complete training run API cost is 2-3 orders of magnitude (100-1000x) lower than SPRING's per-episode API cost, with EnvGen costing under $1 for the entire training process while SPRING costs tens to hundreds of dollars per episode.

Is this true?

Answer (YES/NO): YES